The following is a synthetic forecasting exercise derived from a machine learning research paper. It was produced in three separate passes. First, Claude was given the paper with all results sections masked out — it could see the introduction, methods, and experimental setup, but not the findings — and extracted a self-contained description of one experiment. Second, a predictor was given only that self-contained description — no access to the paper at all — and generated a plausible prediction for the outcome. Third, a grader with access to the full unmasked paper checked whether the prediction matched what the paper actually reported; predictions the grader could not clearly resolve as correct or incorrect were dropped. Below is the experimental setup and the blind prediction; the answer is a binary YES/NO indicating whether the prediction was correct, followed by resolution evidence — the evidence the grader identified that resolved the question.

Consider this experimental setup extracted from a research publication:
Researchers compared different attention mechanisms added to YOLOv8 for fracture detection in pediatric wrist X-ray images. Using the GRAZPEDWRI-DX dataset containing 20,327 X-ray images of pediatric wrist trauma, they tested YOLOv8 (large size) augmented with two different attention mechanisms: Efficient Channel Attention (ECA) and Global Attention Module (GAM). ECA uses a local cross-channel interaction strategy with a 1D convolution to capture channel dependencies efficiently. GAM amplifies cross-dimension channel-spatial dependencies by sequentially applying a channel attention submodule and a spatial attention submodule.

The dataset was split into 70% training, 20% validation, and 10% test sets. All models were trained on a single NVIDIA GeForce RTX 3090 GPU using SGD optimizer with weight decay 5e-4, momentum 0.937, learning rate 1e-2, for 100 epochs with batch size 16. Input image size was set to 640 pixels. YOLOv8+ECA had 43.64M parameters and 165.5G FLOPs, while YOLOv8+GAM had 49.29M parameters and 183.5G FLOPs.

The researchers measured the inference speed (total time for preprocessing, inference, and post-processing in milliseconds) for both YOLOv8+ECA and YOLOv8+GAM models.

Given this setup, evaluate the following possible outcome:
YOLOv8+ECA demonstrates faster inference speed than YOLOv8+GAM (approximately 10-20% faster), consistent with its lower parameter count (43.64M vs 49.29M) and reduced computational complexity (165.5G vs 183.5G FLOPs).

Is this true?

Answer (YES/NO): NO